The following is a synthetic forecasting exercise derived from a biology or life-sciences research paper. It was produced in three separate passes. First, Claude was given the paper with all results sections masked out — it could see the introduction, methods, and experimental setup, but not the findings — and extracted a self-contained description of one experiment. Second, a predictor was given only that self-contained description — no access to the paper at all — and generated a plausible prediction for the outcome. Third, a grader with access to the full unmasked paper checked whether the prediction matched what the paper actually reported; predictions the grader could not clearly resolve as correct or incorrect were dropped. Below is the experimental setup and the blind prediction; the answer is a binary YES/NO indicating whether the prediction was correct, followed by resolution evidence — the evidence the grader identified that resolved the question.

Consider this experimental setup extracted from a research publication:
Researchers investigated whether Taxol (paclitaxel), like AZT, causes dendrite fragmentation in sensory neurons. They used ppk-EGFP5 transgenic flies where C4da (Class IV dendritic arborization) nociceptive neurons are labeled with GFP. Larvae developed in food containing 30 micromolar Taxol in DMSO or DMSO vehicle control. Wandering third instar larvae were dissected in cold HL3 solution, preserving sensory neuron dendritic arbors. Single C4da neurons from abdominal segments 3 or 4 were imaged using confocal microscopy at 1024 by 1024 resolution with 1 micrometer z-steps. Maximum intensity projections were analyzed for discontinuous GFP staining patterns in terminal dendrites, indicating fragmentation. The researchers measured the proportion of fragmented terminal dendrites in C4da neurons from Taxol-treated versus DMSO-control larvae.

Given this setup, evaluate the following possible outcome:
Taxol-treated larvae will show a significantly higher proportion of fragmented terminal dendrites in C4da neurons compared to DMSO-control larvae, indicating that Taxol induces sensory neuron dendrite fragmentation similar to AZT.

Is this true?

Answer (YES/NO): NO